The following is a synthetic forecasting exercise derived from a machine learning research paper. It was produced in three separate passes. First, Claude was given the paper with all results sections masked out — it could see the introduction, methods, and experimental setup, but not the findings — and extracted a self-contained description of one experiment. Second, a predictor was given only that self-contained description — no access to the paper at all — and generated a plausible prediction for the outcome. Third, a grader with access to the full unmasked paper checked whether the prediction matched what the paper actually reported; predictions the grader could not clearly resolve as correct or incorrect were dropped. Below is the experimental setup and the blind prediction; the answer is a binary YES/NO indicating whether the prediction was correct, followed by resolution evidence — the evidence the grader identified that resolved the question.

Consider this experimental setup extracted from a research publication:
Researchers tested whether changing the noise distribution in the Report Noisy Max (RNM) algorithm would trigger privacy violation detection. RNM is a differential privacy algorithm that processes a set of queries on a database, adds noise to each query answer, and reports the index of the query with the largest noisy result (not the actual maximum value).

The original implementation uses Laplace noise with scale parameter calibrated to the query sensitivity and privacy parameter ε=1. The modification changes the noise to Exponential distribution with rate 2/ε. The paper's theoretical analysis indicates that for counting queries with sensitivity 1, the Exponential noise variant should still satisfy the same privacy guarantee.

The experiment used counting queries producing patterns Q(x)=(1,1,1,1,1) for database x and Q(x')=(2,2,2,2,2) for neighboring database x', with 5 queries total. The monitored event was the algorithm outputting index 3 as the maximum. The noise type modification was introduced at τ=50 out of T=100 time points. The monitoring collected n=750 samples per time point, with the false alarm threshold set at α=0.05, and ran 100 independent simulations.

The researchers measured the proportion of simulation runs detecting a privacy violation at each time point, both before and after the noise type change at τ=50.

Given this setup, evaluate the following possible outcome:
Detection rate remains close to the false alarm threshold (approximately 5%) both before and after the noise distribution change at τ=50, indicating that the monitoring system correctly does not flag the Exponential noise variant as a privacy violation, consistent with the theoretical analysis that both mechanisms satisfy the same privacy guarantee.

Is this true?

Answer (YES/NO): YES